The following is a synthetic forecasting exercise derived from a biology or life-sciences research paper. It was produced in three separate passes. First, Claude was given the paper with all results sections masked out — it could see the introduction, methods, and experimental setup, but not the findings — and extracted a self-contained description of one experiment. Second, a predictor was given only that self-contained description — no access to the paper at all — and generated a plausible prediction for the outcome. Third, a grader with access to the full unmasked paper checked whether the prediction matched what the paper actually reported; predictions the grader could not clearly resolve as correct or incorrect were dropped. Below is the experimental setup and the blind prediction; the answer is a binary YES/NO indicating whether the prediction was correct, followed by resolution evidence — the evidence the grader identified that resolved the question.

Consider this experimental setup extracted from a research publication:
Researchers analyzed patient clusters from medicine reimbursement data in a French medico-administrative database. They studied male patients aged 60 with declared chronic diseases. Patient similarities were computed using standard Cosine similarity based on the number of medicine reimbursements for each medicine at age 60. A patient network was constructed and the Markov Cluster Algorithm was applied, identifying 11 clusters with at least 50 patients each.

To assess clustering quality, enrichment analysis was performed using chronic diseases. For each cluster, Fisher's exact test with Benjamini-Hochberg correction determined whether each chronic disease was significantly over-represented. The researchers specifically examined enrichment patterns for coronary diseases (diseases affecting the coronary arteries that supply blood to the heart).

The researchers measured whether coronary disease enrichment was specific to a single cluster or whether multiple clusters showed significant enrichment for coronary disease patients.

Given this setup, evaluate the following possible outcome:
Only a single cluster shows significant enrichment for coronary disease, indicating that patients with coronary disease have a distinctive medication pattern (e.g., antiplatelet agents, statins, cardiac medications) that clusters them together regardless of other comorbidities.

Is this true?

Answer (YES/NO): NO